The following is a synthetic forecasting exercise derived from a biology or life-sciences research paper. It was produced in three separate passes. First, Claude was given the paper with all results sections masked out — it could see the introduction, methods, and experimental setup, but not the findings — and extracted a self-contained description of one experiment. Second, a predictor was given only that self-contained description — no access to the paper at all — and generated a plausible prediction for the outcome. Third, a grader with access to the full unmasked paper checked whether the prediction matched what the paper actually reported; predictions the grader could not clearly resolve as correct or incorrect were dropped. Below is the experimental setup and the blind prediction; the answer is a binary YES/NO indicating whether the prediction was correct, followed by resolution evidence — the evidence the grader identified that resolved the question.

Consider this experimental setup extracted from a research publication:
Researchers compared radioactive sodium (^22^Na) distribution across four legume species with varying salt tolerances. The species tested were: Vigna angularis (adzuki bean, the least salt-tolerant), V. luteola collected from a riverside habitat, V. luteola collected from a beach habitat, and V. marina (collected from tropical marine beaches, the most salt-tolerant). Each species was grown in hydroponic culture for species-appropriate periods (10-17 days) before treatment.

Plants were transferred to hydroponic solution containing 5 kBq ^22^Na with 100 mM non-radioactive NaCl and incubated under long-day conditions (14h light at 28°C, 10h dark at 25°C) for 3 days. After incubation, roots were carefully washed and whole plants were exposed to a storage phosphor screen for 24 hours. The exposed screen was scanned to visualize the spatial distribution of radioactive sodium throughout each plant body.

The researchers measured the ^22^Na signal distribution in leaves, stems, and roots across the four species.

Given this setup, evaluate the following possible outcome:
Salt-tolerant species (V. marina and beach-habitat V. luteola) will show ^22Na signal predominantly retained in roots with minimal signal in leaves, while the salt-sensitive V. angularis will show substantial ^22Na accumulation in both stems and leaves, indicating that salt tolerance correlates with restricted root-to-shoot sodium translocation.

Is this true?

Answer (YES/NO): NO